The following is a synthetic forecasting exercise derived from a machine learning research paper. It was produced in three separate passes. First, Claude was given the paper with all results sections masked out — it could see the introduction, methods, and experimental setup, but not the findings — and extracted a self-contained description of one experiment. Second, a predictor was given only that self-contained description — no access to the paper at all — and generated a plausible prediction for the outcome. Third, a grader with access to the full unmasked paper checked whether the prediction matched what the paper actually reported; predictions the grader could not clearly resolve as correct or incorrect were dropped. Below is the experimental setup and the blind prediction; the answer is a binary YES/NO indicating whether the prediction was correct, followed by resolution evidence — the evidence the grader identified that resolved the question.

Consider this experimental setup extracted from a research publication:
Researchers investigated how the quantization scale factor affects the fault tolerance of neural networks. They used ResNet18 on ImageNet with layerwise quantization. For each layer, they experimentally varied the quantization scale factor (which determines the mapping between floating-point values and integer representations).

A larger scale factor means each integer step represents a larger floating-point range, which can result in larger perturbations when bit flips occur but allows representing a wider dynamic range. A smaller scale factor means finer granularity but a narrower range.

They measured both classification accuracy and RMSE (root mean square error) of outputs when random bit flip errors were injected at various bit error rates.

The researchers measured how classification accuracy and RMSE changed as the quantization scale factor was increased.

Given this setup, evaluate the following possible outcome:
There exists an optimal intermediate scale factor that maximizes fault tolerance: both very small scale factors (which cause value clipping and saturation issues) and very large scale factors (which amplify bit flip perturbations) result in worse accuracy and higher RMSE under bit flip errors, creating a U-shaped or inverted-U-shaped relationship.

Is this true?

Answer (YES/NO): NO